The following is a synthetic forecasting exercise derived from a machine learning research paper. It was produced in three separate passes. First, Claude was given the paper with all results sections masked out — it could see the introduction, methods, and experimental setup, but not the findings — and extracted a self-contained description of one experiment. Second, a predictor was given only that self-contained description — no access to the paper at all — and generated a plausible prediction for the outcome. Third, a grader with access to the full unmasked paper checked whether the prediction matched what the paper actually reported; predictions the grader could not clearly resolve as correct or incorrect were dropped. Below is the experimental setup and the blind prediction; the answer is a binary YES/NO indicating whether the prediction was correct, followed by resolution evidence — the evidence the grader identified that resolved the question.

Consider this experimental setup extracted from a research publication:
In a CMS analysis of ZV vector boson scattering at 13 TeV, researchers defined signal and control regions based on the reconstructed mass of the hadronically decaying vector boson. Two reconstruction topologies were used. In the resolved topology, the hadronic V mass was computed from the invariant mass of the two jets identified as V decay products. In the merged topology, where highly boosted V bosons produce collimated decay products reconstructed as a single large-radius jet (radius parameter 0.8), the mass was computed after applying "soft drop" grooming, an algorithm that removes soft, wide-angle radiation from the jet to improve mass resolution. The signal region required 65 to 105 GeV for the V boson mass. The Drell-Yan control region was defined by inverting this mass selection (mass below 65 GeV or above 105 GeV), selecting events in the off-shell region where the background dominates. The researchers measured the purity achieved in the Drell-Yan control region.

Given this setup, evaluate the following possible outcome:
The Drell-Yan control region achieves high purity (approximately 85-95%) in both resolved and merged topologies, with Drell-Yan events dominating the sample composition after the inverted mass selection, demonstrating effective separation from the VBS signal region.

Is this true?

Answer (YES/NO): NO